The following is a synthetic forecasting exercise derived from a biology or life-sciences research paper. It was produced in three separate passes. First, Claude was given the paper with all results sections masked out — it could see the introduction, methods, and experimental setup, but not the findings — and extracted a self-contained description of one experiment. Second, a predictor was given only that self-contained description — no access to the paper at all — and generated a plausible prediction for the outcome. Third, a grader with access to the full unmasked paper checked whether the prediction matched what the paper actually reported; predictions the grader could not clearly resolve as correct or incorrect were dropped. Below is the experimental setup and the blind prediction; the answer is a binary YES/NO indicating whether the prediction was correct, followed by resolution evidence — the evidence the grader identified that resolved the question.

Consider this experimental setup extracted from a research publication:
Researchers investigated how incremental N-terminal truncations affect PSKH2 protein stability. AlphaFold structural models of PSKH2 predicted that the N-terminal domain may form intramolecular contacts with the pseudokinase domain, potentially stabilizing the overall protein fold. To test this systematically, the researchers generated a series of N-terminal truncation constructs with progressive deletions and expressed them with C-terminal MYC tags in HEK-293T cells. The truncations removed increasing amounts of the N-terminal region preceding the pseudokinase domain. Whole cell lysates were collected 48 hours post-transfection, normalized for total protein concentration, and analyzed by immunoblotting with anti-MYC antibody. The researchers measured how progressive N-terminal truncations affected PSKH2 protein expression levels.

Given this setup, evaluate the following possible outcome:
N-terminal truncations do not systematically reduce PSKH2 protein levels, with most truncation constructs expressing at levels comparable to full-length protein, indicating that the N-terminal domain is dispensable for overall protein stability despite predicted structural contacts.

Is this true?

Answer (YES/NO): NO